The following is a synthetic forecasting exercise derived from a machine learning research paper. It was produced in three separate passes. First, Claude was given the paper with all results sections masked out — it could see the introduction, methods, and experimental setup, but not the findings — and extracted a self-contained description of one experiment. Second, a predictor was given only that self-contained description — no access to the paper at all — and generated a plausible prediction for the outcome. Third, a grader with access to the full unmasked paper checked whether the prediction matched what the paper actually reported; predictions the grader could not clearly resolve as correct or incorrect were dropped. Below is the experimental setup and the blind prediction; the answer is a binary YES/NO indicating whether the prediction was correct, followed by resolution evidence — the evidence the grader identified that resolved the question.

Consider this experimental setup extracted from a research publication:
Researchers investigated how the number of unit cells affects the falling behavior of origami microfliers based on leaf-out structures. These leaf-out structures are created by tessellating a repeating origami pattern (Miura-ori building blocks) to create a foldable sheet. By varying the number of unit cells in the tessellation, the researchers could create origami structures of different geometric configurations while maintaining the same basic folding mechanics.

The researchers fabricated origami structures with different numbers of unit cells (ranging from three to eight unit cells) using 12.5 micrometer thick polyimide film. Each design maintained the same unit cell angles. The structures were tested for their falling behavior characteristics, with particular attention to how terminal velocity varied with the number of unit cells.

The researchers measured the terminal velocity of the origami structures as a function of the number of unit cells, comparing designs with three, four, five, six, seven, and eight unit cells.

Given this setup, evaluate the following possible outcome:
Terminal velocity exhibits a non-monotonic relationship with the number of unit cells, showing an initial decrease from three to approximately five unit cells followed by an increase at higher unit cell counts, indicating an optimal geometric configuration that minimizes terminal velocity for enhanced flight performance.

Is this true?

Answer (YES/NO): NO